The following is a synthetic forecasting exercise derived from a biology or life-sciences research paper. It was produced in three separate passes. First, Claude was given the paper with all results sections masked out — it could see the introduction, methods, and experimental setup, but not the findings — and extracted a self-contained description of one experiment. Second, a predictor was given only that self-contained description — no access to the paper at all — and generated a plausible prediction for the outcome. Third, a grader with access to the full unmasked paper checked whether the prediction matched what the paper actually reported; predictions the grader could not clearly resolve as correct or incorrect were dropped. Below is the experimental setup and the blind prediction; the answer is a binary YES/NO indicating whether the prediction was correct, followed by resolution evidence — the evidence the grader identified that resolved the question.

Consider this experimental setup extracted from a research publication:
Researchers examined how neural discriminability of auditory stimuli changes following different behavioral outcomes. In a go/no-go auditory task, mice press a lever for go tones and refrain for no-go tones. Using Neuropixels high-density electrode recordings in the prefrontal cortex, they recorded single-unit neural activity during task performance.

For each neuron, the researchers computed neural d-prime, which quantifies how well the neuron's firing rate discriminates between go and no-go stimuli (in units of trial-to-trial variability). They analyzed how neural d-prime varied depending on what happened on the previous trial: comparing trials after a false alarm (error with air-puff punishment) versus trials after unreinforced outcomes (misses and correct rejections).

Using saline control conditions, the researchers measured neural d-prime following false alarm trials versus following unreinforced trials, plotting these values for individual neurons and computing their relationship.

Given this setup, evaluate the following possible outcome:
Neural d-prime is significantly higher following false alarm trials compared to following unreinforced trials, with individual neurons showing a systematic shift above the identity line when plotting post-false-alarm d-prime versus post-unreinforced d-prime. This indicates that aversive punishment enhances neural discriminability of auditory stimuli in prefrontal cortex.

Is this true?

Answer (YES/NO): YES